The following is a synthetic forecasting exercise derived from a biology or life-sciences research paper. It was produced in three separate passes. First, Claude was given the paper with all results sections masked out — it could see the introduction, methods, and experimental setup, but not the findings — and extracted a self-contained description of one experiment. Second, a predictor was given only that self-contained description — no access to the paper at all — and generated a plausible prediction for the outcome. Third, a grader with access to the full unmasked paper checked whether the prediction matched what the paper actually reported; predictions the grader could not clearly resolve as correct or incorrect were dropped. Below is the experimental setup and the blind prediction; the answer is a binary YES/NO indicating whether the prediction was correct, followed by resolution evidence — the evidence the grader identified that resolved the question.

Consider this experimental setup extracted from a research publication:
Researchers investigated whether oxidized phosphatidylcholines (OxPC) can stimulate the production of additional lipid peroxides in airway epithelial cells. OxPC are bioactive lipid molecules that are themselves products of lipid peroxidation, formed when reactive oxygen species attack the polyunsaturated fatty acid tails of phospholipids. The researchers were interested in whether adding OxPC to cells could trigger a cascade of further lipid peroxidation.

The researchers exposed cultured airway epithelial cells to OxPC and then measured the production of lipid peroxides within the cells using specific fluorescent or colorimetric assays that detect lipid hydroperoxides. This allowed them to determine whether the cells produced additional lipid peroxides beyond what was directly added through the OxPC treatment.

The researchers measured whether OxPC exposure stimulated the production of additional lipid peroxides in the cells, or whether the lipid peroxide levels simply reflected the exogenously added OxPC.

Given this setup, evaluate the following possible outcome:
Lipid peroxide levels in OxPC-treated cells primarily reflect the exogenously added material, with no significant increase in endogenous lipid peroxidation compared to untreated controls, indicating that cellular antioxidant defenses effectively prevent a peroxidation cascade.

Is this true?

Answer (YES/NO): NO